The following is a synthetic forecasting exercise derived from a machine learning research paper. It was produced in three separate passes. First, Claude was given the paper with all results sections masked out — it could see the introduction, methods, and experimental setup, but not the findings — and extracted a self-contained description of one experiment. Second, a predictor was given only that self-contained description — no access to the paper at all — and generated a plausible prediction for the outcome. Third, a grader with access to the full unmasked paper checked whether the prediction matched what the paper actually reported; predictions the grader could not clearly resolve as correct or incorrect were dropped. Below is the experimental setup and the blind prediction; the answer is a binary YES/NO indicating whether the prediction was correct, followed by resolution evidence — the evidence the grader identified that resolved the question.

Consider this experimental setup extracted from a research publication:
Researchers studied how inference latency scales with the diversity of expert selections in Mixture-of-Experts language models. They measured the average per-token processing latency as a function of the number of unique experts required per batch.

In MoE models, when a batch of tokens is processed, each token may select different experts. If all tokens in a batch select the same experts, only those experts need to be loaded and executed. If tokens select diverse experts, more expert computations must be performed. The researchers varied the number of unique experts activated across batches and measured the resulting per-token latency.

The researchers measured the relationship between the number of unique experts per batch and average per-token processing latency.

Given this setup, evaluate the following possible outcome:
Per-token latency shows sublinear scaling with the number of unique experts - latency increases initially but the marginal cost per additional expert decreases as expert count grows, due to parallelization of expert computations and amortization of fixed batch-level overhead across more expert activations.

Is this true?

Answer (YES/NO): NO